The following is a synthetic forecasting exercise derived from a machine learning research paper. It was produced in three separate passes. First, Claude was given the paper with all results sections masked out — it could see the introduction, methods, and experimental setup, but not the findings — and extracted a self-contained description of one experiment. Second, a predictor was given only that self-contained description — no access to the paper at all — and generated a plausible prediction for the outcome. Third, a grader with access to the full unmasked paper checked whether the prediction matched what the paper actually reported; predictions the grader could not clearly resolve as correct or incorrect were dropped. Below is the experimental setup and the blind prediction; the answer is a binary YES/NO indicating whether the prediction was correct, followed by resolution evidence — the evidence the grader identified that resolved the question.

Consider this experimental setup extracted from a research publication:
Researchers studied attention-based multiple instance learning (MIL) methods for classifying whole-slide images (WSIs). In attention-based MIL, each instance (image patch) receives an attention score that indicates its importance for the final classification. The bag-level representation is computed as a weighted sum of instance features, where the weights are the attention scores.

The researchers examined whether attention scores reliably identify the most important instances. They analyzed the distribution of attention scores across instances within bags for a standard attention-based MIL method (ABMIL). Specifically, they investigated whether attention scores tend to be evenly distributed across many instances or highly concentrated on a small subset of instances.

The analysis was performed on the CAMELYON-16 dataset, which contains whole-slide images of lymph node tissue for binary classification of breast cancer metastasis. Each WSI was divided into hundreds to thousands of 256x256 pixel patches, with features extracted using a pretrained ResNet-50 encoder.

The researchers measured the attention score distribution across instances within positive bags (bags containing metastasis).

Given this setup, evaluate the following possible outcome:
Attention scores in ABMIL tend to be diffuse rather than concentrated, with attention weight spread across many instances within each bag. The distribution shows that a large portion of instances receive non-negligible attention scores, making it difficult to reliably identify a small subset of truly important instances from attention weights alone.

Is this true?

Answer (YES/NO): NO